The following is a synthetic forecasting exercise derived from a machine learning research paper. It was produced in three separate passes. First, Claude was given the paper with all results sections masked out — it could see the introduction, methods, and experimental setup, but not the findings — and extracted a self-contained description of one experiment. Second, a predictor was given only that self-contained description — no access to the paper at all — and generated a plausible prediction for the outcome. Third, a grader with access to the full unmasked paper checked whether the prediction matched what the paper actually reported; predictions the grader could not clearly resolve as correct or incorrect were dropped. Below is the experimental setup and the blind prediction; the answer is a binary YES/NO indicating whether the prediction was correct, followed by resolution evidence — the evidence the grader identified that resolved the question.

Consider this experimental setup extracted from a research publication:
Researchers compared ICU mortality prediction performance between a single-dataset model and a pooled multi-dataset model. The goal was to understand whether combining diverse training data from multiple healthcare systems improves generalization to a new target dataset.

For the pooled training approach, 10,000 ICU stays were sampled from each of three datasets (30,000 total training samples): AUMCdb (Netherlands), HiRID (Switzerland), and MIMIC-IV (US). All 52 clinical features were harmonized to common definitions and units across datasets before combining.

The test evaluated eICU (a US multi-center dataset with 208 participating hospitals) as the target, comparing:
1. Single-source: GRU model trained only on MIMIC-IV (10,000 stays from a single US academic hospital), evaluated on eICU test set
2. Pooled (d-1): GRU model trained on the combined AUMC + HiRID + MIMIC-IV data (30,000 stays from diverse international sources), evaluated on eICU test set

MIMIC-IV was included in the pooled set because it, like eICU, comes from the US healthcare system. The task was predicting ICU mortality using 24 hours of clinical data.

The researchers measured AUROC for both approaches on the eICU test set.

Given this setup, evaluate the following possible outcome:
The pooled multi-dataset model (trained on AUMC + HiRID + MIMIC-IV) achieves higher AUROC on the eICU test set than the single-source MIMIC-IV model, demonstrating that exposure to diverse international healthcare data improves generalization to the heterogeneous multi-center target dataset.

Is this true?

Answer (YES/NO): NO